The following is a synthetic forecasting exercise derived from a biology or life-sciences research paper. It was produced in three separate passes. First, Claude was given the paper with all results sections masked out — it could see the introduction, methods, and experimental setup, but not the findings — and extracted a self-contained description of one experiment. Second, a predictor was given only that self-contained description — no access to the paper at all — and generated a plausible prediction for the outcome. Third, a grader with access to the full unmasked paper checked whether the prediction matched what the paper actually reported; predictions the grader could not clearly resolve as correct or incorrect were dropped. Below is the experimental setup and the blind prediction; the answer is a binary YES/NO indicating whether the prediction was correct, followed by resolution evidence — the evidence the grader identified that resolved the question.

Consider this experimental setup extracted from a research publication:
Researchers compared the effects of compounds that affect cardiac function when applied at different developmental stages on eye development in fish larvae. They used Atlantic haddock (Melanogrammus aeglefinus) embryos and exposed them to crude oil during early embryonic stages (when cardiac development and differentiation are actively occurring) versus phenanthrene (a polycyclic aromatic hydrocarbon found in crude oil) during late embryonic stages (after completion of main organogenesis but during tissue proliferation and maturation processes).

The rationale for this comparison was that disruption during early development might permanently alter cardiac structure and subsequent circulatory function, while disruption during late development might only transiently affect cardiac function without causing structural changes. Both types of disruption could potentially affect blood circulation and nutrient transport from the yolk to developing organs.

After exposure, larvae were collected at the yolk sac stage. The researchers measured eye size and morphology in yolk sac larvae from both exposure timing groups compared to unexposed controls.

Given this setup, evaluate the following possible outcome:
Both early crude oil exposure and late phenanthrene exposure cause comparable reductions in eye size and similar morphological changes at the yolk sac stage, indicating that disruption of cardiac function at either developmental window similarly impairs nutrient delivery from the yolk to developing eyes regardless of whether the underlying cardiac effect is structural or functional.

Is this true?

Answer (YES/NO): NO